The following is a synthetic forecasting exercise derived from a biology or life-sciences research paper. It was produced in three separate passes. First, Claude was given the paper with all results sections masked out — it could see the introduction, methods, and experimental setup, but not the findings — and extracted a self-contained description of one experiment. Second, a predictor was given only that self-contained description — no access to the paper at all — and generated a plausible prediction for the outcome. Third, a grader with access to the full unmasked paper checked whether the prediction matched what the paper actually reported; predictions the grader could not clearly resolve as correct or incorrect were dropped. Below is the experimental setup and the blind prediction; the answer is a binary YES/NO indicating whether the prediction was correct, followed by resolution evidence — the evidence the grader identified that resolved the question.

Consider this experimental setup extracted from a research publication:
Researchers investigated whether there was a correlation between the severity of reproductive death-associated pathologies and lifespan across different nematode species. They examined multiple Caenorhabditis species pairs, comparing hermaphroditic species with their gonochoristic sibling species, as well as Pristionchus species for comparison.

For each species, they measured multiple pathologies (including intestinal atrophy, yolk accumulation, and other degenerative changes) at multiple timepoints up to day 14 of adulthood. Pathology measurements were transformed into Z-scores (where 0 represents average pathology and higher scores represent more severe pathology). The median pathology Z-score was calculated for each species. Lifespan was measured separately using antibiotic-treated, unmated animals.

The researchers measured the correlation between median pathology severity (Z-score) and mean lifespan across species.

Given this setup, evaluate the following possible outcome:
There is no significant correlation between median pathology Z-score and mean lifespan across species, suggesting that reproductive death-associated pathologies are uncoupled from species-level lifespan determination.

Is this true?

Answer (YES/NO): NO